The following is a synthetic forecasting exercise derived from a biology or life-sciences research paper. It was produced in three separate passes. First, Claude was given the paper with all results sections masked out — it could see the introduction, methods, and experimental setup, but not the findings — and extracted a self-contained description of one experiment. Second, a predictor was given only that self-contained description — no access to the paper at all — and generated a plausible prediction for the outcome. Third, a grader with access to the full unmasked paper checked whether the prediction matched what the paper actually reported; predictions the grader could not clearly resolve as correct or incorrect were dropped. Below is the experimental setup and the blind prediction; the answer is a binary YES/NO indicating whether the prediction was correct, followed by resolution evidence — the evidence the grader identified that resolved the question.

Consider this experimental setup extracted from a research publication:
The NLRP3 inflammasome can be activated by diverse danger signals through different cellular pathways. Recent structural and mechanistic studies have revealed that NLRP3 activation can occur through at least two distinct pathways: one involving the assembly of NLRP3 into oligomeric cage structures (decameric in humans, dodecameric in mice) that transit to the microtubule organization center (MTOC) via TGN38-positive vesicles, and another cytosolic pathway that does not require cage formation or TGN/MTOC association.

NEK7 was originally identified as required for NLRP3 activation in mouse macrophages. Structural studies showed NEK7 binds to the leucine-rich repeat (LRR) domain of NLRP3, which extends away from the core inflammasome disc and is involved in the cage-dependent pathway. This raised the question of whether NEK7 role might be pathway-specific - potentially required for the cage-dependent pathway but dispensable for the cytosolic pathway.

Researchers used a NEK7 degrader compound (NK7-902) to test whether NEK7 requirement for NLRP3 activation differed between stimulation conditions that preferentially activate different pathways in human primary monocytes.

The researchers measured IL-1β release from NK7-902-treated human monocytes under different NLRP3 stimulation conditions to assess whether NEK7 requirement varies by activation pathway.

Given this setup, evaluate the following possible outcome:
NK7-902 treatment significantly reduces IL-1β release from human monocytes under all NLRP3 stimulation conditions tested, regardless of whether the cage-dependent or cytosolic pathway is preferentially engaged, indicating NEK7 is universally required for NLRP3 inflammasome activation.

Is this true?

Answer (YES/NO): NO